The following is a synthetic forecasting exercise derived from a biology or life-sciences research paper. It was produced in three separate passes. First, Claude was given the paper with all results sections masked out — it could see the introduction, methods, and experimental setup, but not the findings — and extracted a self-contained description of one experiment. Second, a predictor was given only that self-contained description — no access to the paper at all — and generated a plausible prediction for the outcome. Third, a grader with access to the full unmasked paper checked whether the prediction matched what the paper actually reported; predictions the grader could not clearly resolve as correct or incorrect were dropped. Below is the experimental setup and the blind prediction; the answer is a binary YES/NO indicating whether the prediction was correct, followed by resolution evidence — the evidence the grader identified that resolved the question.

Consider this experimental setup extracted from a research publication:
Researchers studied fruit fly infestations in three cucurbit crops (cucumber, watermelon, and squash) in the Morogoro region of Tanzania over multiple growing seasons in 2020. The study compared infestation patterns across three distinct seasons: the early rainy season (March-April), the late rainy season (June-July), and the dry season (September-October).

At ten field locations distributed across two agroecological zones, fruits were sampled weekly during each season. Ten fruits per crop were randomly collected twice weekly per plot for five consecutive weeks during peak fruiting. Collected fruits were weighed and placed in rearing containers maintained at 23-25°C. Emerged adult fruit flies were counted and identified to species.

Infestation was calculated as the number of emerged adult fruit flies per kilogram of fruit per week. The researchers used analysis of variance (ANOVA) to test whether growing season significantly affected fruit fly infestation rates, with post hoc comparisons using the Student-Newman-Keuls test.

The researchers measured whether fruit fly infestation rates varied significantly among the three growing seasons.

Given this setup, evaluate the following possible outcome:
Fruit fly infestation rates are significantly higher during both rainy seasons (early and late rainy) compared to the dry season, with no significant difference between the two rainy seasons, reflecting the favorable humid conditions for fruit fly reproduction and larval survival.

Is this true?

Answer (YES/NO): NO